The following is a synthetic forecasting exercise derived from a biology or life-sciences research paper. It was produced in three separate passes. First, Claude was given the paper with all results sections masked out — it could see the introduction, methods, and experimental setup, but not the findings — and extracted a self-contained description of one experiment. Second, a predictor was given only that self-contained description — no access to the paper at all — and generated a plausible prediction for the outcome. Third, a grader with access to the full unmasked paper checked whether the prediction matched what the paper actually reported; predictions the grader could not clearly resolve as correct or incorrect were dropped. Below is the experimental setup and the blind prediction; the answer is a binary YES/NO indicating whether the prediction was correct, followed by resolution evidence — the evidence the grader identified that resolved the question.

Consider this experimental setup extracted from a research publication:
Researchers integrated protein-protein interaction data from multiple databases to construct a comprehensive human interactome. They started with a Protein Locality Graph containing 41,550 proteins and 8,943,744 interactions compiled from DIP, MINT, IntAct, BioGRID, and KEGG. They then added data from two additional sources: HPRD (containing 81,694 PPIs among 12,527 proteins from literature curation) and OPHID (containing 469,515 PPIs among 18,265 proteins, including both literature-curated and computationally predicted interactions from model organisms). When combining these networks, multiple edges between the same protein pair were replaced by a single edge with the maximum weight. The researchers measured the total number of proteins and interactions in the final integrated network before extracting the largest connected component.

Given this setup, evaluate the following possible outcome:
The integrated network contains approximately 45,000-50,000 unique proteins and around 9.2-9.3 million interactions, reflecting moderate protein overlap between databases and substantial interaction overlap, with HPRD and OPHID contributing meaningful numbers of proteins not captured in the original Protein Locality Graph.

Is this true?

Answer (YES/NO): NO